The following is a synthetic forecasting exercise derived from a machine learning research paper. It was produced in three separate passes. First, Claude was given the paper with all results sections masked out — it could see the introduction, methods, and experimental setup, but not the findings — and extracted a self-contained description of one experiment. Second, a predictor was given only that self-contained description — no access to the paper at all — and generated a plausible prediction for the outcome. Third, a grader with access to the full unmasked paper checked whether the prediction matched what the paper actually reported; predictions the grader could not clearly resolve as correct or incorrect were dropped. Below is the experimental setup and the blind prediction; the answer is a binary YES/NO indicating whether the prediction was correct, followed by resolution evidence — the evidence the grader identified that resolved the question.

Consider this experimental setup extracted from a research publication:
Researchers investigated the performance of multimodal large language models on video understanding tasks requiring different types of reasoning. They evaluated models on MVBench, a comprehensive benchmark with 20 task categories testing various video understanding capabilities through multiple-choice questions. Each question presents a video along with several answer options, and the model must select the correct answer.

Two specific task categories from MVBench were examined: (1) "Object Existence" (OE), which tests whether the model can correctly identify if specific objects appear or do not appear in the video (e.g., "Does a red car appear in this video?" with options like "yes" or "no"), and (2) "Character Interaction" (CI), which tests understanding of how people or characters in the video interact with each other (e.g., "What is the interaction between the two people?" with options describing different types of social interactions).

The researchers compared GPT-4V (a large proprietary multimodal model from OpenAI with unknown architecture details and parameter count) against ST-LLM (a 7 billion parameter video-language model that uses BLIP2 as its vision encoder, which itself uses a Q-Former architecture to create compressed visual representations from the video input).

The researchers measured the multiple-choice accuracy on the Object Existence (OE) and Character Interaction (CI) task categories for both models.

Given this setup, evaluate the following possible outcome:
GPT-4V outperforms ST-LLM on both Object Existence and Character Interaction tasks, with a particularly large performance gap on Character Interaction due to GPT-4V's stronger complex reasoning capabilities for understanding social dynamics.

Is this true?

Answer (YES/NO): NO